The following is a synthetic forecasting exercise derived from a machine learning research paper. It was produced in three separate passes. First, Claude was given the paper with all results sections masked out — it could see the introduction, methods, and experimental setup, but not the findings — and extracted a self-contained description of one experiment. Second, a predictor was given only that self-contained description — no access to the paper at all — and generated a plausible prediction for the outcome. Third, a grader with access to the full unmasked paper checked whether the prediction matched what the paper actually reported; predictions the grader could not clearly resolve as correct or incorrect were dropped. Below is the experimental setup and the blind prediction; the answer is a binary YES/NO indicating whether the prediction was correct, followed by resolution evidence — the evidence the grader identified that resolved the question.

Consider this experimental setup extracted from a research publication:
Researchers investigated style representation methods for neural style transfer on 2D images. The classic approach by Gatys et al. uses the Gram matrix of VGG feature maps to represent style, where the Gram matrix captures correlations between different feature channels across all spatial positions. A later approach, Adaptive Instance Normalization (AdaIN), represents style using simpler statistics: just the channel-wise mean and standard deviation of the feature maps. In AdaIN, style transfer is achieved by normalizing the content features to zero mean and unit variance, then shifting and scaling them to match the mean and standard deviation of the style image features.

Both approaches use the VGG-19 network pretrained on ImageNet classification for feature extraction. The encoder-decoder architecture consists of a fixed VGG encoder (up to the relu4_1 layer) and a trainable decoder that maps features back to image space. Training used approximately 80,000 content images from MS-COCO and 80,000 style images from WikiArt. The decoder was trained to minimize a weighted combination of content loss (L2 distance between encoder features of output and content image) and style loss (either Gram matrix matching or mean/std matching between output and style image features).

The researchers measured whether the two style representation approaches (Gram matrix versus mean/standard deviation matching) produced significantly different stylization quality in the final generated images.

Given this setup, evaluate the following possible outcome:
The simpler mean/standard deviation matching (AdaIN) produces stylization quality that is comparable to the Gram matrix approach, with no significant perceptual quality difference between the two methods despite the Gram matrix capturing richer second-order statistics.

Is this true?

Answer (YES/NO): YES